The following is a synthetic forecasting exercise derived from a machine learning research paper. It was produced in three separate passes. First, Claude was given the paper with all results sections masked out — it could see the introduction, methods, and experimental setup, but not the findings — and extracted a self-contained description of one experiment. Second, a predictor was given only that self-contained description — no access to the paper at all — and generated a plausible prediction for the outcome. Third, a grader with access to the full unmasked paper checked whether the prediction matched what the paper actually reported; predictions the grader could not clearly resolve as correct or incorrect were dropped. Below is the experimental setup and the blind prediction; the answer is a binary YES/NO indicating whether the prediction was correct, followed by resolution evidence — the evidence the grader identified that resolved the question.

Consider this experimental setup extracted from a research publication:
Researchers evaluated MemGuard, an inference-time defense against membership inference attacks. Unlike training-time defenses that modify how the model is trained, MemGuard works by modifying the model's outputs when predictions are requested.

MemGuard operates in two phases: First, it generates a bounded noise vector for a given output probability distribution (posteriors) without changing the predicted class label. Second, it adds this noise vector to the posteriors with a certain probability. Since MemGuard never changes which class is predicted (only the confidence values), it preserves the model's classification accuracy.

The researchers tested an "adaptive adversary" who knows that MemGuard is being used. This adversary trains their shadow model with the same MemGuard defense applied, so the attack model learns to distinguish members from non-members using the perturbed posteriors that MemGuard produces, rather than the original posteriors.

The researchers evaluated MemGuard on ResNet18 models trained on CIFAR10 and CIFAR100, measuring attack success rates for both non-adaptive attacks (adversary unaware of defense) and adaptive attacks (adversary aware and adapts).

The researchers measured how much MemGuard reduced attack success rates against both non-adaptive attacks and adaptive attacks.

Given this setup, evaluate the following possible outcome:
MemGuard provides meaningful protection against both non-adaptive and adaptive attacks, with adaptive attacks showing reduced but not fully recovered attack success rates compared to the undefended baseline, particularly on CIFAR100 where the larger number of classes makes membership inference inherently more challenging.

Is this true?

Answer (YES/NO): NO